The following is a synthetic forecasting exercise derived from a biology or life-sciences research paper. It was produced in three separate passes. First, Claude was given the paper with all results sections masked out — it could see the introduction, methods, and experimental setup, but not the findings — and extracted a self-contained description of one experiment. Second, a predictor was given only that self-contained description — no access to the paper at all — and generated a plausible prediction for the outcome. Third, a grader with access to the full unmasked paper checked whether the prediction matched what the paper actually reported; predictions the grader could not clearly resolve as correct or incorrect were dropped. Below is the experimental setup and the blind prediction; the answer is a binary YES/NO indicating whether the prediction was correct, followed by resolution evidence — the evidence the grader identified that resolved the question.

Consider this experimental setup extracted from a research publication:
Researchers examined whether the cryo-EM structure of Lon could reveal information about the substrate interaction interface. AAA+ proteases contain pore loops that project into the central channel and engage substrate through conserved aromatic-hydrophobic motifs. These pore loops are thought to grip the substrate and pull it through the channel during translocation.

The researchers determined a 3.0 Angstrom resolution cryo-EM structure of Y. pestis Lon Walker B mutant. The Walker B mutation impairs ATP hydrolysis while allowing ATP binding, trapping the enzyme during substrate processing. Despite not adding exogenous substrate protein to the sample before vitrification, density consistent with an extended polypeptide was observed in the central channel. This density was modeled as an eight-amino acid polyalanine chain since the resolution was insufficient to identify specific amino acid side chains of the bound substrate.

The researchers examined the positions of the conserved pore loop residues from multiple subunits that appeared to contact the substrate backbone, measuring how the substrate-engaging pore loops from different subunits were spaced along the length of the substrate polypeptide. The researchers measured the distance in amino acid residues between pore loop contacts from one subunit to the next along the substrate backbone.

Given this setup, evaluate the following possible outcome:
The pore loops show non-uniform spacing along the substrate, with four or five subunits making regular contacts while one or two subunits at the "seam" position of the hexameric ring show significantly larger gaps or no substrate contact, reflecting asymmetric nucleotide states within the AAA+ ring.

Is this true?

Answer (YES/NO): NO